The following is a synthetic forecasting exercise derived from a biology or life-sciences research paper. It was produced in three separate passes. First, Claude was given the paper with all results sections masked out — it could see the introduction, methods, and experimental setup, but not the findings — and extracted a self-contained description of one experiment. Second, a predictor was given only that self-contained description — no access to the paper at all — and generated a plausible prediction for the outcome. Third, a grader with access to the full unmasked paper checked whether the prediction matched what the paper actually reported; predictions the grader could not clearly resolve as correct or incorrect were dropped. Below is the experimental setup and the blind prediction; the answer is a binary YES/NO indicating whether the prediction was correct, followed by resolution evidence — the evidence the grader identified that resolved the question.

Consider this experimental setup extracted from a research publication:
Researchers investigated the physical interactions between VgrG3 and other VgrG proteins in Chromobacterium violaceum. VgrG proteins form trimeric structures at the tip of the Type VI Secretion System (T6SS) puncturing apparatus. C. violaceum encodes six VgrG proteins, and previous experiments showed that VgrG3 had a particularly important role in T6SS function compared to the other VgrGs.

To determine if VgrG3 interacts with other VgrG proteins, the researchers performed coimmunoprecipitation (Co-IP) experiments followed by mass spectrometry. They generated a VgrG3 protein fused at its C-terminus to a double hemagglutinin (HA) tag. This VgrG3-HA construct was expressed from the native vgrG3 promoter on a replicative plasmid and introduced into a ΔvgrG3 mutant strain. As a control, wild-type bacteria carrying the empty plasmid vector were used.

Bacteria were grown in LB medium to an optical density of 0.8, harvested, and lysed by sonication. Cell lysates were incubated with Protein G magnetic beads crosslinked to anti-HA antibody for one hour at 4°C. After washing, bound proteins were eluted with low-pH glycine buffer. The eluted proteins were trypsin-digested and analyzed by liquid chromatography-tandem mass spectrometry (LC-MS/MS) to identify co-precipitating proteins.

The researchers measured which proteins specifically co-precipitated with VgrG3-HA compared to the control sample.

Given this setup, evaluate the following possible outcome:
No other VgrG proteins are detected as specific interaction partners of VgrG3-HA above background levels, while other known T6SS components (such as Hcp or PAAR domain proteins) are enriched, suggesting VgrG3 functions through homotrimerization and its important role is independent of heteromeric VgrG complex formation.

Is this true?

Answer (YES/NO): NO